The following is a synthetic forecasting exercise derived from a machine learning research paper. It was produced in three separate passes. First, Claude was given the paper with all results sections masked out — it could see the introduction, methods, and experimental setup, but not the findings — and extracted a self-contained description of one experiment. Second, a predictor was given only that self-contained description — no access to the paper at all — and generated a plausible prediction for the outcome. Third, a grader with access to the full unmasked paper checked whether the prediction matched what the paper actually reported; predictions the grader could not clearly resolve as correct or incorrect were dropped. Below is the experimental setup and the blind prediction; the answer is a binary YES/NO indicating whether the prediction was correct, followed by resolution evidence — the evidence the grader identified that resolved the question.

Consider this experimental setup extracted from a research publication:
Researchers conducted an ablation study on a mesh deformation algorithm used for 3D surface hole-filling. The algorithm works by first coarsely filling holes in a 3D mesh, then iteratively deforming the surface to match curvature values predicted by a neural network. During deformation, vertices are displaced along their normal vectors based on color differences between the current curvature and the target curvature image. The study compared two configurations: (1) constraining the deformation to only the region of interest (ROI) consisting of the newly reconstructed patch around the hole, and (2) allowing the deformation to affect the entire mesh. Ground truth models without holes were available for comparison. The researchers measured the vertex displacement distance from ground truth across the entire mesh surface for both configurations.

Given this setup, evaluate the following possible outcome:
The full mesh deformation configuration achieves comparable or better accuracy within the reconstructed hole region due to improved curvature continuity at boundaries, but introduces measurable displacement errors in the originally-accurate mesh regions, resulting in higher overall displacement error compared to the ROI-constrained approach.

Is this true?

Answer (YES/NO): NO